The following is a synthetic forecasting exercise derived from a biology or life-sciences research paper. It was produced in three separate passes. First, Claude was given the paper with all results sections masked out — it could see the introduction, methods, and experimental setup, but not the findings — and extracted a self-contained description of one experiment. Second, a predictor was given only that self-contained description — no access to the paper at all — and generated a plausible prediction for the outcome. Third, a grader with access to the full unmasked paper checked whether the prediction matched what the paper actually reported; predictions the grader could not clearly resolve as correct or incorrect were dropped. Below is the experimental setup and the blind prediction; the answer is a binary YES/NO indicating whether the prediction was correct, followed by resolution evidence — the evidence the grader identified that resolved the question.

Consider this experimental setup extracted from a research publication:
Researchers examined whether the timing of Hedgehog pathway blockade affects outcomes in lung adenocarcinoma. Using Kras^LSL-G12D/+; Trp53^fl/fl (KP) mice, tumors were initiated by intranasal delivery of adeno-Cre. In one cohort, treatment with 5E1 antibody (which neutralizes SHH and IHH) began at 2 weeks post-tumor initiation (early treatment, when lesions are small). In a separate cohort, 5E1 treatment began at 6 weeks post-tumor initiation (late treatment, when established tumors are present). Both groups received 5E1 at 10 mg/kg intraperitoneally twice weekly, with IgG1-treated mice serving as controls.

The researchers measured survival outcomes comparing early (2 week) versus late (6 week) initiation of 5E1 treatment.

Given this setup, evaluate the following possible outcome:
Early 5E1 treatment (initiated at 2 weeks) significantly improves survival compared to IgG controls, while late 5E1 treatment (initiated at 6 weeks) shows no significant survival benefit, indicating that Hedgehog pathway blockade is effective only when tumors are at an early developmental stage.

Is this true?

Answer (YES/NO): NO